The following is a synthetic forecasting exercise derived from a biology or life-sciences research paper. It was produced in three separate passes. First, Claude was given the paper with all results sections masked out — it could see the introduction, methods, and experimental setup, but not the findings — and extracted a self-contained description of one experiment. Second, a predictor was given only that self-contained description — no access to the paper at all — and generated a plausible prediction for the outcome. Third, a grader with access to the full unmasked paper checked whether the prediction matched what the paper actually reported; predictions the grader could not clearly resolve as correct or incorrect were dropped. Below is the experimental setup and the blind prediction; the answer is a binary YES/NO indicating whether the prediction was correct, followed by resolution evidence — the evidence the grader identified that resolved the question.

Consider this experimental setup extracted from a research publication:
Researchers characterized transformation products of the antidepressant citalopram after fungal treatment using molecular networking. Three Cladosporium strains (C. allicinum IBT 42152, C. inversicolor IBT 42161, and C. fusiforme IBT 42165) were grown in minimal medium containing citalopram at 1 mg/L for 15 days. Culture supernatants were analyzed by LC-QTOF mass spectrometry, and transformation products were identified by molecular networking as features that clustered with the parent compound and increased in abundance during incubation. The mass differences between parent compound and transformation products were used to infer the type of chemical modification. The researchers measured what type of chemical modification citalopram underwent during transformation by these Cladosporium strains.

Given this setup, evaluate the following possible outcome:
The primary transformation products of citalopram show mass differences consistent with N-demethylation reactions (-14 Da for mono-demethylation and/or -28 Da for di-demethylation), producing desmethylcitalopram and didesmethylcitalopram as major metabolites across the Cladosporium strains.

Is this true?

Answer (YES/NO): NO